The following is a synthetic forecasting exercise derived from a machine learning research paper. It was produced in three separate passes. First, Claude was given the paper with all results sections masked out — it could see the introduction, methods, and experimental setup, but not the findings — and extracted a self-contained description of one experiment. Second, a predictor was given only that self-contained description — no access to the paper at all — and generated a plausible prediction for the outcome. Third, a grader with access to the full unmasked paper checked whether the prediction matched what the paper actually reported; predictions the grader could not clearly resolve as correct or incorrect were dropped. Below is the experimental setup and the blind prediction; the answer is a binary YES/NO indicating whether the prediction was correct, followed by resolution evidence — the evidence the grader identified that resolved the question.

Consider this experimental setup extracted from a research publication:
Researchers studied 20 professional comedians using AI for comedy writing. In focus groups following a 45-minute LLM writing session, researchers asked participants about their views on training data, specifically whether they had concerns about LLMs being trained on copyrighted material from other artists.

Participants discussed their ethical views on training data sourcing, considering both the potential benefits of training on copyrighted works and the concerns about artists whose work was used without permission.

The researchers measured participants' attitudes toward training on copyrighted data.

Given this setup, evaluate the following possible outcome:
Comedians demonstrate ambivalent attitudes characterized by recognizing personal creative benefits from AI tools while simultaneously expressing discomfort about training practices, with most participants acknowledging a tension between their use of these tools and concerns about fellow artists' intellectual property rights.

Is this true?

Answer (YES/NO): NO